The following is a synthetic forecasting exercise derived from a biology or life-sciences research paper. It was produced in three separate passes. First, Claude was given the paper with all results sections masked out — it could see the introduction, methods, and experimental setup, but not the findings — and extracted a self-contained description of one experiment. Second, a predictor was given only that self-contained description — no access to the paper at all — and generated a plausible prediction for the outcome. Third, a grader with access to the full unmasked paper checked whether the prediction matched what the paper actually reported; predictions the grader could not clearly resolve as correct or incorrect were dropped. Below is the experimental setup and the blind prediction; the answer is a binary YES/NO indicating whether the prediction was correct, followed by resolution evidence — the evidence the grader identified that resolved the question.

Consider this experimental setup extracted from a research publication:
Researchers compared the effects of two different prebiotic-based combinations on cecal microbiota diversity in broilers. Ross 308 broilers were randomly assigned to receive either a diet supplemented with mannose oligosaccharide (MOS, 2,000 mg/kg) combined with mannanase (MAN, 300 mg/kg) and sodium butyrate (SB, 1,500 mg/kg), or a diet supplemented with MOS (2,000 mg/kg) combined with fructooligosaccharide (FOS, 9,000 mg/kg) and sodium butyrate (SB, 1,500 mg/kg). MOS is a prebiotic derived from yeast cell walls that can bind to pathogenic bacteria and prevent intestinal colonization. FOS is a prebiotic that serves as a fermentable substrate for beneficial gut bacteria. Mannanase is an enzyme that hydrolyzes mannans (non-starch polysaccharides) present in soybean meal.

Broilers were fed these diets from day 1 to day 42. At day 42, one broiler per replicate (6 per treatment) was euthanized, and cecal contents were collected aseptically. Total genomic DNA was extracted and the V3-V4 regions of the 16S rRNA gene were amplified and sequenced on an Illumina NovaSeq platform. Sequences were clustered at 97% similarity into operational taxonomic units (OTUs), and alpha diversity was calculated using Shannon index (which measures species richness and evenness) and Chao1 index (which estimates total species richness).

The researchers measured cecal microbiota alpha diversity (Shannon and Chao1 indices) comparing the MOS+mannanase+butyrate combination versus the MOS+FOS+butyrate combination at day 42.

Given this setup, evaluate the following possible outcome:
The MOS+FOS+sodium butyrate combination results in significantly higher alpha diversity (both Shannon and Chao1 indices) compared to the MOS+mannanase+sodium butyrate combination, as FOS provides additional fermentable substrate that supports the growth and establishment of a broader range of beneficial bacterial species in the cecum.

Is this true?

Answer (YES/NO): NO